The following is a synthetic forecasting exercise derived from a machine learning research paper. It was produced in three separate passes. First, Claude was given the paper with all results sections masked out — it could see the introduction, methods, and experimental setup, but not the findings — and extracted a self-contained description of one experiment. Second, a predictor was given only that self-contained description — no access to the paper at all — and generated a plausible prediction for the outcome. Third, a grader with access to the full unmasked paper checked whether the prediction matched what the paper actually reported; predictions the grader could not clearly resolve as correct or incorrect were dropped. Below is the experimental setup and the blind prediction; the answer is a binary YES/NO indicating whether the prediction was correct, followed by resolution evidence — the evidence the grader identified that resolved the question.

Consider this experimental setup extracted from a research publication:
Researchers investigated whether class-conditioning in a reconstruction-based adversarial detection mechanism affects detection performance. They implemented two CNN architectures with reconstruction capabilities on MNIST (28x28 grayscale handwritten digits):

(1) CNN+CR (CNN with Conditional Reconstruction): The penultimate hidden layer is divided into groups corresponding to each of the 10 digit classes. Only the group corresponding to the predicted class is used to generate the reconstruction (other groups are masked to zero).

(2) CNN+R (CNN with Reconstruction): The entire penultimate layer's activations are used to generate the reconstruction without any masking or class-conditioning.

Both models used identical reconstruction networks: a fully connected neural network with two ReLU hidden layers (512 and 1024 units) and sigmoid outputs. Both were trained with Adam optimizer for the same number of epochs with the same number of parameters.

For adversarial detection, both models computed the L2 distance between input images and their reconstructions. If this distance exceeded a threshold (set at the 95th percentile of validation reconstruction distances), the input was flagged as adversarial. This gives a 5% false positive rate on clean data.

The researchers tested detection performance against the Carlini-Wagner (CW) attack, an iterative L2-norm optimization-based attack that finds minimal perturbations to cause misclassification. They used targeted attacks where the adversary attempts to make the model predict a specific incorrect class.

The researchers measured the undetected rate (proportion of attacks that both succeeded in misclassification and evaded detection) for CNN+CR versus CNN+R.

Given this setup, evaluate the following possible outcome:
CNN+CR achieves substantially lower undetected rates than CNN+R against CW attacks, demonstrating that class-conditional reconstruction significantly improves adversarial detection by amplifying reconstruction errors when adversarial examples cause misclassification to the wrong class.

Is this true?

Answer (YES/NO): YES